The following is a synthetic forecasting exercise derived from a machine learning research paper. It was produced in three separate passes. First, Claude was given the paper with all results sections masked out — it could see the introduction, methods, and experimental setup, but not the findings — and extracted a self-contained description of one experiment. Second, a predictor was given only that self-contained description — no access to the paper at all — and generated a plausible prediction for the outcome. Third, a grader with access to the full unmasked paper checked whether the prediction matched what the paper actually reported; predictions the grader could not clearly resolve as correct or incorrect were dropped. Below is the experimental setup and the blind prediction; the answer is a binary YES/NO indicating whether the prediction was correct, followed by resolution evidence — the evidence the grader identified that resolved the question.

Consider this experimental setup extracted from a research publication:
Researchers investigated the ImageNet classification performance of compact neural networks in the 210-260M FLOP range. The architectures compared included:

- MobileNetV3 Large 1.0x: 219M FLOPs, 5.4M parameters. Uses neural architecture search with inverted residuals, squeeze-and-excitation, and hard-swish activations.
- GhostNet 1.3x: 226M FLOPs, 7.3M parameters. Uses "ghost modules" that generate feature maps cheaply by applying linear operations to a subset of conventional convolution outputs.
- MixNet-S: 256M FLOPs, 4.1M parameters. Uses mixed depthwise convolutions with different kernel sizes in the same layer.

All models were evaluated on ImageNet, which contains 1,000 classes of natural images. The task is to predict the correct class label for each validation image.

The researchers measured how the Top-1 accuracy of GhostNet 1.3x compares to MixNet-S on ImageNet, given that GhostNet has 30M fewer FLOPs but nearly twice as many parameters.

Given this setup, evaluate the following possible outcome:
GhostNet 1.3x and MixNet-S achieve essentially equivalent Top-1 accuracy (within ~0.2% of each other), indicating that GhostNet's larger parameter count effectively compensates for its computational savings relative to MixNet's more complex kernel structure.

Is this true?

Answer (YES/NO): YES